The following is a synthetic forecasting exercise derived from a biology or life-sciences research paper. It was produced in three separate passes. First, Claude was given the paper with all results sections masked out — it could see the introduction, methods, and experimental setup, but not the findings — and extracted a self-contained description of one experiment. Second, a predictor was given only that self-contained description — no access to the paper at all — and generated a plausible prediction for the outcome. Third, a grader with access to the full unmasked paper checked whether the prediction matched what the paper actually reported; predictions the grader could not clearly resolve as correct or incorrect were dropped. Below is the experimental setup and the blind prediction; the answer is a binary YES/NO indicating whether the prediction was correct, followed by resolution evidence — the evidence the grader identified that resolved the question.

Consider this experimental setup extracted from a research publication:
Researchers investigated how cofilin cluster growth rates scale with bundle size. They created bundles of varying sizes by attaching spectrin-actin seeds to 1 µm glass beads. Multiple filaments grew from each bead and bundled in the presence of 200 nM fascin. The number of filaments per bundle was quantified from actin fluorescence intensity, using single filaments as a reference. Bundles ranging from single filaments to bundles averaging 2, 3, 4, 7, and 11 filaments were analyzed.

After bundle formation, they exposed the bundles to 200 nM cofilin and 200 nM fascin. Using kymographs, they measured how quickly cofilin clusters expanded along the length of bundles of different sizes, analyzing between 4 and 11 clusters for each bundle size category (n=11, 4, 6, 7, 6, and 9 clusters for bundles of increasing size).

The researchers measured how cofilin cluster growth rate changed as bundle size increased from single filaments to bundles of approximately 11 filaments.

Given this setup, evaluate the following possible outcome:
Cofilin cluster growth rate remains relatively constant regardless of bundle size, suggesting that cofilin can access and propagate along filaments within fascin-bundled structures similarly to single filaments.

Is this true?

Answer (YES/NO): NO